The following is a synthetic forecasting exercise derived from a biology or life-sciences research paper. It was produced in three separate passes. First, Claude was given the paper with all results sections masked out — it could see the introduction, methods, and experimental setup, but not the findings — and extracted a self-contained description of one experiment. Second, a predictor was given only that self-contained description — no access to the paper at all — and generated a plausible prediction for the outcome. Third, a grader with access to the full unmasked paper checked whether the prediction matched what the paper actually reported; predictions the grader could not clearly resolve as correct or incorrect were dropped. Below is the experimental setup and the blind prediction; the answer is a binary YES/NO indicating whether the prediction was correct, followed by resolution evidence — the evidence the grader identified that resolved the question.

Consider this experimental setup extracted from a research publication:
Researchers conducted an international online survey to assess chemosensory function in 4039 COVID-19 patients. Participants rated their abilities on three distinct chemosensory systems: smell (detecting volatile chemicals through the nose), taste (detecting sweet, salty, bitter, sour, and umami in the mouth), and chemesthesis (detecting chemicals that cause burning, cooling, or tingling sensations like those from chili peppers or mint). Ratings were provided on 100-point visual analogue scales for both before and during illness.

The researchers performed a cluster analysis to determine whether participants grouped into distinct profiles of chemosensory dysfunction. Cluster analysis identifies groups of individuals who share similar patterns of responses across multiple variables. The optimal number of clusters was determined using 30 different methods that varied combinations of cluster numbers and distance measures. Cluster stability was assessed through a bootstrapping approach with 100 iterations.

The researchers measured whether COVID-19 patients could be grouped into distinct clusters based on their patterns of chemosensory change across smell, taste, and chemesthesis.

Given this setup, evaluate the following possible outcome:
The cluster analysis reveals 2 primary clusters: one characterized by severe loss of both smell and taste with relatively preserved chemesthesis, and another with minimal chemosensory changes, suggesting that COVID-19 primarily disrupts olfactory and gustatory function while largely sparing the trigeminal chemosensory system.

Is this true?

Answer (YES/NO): NO